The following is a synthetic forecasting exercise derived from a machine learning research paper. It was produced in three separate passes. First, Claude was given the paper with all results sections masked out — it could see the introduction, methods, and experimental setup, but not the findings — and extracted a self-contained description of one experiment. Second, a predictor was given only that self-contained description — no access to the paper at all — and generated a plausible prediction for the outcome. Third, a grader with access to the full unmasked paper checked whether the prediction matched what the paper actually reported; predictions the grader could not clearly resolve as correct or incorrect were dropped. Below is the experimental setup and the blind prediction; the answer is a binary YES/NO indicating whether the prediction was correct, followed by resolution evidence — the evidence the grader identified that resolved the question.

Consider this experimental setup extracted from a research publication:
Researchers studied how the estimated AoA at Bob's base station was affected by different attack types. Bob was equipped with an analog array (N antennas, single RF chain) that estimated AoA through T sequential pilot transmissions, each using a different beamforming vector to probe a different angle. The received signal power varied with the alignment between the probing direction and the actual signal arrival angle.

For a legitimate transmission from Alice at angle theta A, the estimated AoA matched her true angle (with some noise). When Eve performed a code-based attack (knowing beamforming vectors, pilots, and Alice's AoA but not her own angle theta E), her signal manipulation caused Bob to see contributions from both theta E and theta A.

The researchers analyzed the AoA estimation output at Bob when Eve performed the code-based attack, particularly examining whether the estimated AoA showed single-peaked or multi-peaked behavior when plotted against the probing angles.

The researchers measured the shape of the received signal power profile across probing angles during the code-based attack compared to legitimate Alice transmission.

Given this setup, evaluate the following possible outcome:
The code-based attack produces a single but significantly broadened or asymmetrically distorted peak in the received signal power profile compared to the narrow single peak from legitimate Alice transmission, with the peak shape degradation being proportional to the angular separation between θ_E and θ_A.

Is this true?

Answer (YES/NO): NO